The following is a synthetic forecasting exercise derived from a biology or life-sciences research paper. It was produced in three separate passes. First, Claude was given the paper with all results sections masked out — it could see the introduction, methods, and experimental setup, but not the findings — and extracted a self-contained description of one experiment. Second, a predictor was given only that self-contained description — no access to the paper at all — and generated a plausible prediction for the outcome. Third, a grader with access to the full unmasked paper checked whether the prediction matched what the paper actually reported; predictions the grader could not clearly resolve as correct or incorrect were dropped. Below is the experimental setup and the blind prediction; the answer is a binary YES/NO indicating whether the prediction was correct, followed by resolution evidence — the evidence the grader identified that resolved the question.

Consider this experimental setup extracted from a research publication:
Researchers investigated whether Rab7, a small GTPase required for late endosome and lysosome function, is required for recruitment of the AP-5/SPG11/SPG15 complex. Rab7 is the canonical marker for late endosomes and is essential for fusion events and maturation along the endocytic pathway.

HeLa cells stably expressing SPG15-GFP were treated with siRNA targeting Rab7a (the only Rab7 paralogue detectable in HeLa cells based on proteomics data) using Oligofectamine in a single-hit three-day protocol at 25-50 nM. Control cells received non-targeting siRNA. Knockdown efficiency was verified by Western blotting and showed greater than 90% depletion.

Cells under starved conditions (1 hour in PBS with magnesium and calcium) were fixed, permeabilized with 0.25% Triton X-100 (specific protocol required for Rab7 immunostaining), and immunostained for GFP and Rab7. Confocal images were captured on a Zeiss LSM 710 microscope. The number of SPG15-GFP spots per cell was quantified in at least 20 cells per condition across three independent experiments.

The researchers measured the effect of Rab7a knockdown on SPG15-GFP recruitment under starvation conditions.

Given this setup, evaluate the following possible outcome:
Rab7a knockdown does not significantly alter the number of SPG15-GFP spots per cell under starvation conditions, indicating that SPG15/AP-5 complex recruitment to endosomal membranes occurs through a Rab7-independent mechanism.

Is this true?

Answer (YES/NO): YES